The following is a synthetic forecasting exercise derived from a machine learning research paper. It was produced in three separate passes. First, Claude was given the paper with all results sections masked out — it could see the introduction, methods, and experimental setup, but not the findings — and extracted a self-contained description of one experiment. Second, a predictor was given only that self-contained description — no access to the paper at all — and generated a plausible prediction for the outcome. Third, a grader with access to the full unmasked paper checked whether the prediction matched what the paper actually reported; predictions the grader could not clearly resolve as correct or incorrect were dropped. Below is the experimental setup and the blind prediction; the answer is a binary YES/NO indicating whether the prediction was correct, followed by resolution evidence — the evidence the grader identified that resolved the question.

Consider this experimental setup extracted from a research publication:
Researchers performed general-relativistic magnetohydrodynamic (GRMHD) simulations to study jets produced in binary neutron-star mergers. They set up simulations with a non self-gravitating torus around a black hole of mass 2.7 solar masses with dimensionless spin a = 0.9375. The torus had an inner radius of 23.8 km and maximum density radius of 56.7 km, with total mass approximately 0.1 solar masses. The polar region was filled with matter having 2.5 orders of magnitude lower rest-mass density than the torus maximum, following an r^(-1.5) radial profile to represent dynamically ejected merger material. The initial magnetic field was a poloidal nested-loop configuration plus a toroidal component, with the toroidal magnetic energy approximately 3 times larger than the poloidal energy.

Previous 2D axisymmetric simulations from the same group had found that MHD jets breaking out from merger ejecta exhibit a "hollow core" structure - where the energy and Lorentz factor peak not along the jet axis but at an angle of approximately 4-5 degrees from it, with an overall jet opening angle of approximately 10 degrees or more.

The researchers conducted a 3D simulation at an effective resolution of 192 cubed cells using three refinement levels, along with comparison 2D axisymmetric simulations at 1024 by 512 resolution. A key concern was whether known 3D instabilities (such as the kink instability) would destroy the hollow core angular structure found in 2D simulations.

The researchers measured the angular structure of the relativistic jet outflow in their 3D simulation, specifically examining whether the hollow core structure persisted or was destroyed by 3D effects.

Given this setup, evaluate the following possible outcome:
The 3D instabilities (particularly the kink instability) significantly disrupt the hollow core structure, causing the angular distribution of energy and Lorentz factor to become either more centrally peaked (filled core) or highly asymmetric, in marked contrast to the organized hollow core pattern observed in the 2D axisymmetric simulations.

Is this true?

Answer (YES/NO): NO